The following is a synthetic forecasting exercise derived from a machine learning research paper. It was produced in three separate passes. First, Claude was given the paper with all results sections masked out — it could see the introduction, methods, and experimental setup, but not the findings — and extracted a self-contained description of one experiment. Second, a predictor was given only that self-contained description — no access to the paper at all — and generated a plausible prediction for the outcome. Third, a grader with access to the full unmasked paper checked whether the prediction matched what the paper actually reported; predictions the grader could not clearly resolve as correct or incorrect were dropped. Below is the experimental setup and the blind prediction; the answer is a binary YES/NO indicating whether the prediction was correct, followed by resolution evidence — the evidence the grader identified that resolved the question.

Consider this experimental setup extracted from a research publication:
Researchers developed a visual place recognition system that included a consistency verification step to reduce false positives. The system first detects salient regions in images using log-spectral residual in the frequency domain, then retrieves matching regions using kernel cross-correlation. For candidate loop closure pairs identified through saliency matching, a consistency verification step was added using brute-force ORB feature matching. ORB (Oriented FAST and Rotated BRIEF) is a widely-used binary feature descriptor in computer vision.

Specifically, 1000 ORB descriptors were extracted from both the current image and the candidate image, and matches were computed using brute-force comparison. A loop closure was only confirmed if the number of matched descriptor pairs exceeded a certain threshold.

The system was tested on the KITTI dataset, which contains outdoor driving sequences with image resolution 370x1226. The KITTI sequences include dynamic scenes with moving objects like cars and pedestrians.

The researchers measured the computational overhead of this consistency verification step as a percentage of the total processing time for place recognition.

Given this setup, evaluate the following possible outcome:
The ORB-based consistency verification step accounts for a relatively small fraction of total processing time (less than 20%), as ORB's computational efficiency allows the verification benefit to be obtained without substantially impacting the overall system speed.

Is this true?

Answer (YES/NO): YES